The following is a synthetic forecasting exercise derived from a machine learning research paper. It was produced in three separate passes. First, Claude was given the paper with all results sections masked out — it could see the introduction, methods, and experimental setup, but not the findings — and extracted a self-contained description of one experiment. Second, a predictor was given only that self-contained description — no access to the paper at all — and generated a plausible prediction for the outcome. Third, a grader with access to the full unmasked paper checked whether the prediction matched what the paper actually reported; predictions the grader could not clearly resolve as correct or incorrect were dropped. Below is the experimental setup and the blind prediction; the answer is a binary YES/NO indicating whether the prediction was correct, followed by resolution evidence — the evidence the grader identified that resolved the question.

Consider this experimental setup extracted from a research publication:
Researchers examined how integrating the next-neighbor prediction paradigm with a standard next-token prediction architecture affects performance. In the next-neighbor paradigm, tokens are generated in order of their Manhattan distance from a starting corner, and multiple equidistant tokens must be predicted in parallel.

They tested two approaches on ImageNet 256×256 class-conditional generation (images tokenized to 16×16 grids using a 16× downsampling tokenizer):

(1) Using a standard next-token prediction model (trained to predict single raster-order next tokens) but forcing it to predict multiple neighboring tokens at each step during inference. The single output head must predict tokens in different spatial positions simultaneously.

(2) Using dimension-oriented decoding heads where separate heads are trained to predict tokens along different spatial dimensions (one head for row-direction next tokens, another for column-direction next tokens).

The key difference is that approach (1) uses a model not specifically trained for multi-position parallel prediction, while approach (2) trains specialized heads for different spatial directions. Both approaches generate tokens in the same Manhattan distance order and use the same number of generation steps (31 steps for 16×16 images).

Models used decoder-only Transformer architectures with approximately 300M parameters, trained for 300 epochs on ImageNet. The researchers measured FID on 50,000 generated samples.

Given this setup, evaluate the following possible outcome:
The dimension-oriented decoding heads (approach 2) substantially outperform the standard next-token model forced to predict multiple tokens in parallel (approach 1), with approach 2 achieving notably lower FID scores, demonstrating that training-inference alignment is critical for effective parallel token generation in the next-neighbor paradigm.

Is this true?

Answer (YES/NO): YES